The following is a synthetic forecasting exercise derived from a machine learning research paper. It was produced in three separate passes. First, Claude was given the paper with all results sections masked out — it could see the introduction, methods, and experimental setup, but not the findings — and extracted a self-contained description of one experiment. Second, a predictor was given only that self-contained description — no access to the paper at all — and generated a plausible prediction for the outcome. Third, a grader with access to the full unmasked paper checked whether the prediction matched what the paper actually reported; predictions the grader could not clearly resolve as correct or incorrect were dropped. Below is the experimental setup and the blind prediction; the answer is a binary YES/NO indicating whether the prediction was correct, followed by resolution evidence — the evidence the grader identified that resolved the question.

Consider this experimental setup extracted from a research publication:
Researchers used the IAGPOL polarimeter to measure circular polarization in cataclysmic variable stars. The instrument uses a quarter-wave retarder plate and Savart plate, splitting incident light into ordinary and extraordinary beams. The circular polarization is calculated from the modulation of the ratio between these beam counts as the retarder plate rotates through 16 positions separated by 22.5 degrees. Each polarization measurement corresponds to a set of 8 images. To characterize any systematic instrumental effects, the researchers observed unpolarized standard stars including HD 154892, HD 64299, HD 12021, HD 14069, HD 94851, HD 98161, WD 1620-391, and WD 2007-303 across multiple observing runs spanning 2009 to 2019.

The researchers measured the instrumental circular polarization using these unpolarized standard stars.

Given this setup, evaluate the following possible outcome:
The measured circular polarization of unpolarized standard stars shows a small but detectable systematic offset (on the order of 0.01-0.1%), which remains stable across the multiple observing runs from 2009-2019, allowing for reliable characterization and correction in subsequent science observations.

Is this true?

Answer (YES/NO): NO